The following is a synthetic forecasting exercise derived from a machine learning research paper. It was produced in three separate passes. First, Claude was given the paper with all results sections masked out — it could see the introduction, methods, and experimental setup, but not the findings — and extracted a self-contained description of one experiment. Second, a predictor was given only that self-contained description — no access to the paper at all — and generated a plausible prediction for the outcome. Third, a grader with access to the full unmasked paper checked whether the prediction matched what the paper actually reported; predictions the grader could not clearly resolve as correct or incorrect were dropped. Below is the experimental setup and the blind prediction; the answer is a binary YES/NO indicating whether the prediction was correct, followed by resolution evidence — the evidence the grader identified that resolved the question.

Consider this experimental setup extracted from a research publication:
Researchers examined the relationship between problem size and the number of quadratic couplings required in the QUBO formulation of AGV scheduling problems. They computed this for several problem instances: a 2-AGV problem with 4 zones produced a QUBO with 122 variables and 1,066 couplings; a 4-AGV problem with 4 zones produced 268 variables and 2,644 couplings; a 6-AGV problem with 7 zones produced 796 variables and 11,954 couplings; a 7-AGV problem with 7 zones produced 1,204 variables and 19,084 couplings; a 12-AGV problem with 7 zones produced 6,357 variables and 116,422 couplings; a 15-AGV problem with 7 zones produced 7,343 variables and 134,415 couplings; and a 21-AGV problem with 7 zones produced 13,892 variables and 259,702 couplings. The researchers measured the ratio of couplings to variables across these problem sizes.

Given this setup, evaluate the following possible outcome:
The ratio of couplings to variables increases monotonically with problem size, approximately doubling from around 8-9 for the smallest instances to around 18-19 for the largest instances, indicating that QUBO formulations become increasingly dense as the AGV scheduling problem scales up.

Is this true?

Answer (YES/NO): NO